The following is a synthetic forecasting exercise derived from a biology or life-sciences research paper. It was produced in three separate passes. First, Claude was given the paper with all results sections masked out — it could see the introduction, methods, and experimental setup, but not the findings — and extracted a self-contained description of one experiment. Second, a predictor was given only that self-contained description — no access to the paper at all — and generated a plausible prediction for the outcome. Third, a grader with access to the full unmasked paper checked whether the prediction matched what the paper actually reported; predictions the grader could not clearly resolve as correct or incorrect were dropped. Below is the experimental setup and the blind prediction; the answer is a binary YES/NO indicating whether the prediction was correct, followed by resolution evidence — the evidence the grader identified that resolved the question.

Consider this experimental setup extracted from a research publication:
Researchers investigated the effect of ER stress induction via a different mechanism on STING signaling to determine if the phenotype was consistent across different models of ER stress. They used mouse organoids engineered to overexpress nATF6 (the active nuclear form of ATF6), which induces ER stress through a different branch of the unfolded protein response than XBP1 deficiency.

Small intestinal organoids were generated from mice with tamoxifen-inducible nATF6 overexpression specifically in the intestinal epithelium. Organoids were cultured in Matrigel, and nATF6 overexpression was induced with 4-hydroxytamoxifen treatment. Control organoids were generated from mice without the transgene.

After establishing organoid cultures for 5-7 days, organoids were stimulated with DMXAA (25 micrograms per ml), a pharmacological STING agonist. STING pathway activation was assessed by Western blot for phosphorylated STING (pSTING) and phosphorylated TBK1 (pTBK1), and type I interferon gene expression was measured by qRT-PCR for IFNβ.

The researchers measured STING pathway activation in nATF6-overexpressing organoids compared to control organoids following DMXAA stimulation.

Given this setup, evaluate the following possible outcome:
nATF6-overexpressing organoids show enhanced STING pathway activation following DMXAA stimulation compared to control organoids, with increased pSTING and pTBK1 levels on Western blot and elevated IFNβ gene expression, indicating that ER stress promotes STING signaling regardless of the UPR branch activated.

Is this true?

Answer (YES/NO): NO